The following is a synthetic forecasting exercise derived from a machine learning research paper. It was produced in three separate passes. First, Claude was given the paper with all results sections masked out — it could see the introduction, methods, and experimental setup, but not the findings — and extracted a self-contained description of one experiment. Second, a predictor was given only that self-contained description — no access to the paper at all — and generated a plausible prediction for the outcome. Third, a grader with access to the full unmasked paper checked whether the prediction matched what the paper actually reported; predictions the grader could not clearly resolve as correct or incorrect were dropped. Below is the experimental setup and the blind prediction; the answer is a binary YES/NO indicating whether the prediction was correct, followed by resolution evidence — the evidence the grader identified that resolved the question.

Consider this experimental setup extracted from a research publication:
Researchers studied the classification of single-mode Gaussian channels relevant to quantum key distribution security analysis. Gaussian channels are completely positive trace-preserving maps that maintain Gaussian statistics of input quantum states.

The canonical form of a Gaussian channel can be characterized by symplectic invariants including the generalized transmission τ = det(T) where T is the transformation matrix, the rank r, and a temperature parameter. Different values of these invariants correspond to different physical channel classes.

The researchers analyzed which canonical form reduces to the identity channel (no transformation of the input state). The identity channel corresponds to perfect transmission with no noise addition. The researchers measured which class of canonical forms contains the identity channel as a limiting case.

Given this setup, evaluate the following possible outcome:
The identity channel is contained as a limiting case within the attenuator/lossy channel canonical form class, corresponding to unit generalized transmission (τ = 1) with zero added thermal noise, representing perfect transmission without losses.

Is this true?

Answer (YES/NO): NO